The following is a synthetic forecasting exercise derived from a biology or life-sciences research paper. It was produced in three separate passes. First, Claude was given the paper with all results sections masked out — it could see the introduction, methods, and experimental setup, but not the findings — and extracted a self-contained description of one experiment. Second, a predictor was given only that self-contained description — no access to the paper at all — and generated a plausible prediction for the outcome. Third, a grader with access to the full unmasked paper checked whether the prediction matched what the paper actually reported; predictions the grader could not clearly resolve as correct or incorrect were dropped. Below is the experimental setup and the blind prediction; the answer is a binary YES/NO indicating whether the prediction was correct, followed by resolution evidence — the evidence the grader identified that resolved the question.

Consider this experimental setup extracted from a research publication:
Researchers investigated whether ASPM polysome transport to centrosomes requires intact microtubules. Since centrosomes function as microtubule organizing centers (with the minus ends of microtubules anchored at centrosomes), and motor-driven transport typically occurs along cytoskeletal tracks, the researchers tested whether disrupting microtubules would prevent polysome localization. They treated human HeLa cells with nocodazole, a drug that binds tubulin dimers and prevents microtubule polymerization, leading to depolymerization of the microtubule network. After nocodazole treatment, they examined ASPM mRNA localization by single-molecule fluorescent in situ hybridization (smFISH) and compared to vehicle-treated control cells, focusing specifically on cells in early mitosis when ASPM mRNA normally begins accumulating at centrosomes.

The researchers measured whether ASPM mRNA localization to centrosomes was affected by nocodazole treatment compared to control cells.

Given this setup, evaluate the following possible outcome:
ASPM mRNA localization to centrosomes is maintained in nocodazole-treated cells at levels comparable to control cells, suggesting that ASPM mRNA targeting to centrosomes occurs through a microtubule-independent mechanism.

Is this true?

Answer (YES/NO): NO